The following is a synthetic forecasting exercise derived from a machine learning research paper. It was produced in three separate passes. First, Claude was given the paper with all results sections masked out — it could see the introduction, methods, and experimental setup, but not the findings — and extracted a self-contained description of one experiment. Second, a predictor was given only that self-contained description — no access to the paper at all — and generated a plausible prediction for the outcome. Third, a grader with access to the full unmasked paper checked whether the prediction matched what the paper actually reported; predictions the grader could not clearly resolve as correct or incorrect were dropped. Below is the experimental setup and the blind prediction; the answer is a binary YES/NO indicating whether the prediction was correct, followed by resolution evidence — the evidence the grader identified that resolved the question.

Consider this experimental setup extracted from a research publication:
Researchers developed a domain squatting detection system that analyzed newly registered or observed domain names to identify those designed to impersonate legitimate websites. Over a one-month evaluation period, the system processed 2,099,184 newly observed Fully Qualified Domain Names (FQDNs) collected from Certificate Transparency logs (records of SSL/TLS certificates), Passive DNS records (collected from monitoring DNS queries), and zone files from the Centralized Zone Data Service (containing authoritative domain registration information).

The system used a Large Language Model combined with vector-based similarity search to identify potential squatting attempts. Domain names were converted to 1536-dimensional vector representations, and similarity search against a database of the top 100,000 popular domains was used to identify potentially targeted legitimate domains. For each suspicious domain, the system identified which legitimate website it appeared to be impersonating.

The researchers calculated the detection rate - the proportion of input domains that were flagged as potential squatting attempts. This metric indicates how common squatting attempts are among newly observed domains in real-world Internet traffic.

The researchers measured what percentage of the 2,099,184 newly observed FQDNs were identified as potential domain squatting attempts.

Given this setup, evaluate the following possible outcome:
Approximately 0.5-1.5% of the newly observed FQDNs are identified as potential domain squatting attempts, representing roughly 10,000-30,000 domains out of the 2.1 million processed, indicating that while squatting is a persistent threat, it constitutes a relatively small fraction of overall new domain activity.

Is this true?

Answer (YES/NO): NO